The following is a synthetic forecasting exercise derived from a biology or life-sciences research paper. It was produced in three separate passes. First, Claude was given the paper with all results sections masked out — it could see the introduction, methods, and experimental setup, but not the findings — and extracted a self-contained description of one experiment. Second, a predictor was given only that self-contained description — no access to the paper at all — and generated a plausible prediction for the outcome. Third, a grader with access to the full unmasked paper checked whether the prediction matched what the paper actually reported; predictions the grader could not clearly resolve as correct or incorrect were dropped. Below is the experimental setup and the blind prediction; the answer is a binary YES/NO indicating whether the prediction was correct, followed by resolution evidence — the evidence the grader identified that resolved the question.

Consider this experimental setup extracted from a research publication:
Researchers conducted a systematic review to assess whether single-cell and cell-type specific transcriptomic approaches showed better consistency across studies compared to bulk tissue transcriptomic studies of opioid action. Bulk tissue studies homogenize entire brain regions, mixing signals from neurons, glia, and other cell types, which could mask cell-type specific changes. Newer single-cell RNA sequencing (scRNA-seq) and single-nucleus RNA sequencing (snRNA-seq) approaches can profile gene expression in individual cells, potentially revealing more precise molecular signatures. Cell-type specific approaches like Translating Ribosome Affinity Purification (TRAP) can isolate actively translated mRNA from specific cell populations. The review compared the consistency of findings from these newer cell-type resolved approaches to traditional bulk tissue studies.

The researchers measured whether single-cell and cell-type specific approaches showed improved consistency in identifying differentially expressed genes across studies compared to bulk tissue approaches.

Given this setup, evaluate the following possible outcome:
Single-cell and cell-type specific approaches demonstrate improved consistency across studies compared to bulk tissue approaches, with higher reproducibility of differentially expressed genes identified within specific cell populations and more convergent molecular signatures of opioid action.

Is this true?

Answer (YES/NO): NO